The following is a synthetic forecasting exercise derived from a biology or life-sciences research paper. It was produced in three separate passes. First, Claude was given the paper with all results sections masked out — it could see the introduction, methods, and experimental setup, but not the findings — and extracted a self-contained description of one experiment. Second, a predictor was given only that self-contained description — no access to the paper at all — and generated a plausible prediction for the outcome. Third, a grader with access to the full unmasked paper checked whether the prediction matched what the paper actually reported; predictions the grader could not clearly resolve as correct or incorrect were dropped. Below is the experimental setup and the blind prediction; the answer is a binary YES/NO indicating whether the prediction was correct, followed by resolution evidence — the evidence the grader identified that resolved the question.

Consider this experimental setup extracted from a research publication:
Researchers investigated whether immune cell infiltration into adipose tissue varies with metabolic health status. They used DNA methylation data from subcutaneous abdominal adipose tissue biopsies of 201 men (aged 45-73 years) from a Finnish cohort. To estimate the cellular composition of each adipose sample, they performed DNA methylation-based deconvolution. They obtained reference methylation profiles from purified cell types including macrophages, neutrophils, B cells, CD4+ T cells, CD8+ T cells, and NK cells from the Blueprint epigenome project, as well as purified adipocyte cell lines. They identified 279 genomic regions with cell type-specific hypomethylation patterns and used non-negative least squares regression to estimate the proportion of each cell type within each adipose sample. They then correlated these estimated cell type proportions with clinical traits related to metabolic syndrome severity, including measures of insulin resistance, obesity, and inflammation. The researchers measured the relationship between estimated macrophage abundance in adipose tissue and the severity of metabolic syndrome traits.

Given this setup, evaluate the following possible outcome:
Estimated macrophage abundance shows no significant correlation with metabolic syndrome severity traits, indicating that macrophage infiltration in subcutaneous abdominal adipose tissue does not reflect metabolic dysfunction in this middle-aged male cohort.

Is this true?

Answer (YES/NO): NO